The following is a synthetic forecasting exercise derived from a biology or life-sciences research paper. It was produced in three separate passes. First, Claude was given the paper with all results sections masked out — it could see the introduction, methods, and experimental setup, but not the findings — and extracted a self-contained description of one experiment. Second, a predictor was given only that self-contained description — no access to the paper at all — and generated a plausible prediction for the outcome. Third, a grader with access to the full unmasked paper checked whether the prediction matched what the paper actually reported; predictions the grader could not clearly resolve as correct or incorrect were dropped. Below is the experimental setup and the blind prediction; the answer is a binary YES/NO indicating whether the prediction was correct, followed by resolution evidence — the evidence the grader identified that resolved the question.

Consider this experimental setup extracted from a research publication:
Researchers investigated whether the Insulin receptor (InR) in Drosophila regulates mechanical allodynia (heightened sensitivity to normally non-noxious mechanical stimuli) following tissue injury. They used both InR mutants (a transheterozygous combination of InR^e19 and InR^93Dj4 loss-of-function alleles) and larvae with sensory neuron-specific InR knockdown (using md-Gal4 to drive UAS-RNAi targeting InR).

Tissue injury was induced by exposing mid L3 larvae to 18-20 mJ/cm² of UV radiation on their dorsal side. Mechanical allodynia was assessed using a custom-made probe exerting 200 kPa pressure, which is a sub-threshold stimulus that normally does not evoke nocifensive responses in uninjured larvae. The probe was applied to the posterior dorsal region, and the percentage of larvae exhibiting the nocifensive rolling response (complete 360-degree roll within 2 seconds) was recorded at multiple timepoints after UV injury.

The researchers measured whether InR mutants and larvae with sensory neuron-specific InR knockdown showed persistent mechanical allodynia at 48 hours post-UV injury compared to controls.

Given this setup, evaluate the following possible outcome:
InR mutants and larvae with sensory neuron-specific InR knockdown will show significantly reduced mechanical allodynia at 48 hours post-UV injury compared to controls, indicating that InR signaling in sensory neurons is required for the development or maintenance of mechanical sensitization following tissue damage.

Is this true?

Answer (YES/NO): NO